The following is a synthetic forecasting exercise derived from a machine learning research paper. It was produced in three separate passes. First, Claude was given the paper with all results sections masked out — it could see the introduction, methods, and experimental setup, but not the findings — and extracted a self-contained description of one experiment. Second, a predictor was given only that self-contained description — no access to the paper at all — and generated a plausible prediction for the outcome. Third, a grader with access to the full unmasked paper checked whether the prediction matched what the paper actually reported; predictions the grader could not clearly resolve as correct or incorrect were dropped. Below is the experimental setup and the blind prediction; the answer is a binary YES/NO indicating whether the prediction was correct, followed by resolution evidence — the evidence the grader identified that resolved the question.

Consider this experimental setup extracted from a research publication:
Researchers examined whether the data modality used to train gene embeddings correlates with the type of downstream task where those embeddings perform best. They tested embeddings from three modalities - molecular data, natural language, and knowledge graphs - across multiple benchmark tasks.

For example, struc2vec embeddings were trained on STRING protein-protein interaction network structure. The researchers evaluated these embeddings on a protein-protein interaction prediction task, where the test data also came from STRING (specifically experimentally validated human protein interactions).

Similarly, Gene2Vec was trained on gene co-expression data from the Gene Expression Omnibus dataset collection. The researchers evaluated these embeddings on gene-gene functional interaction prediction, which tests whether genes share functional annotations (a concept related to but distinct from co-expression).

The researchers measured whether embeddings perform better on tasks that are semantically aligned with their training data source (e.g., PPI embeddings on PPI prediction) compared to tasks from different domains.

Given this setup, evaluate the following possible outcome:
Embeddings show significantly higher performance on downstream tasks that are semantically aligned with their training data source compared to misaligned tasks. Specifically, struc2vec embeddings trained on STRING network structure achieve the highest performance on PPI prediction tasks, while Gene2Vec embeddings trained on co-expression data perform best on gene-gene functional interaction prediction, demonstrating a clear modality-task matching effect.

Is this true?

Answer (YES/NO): NO